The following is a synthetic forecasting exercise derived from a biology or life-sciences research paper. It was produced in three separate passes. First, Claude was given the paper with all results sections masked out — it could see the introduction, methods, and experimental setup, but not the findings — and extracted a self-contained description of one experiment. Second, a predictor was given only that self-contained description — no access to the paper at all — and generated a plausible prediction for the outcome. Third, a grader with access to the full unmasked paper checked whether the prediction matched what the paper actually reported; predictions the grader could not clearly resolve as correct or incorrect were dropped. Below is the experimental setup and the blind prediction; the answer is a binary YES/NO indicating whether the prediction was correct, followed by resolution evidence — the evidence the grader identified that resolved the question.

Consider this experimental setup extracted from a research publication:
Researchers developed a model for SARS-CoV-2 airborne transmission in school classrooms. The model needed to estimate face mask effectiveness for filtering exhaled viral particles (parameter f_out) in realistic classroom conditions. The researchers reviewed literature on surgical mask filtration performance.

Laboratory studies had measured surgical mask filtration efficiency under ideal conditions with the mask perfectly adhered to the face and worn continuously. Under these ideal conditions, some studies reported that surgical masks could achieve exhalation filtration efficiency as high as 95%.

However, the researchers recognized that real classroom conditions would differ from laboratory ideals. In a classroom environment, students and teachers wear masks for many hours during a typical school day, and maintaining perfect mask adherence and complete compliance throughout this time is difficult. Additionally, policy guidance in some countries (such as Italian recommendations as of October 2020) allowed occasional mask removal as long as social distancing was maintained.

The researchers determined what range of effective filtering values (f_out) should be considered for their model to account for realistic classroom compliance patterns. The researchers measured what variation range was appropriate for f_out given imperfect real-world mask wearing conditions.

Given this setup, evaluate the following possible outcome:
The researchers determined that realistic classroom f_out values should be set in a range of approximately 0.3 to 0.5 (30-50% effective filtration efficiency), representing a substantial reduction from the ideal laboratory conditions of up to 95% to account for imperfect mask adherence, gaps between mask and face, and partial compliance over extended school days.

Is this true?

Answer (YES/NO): NO